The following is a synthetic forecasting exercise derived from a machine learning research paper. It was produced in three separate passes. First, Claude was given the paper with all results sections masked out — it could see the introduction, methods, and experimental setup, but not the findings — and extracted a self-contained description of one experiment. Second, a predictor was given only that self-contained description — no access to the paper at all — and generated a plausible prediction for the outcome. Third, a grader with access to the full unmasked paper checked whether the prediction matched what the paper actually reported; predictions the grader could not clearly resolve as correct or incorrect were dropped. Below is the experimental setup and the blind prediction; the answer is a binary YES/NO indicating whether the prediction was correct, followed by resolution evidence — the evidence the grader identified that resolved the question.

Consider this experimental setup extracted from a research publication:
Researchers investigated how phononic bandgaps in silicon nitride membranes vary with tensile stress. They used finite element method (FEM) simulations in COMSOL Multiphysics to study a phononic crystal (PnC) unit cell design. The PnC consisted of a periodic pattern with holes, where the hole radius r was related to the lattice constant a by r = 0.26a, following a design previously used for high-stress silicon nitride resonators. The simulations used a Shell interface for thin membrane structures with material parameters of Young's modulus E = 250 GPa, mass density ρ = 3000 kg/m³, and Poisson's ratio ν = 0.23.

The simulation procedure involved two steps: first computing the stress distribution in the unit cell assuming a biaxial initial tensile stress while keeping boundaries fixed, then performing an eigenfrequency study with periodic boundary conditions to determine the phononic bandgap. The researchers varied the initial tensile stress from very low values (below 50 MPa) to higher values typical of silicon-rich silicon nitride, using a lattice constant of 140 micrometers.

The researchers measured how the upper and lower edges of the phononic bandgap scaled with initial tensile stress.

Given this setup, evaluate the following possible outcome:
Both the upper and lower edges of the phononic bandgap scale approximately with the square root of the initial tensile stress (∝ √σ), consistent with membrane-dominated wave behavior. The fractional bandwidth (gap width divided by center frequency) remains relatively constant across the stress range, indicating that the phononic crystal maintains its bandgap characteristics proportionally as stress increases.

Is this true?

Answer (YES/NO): YES